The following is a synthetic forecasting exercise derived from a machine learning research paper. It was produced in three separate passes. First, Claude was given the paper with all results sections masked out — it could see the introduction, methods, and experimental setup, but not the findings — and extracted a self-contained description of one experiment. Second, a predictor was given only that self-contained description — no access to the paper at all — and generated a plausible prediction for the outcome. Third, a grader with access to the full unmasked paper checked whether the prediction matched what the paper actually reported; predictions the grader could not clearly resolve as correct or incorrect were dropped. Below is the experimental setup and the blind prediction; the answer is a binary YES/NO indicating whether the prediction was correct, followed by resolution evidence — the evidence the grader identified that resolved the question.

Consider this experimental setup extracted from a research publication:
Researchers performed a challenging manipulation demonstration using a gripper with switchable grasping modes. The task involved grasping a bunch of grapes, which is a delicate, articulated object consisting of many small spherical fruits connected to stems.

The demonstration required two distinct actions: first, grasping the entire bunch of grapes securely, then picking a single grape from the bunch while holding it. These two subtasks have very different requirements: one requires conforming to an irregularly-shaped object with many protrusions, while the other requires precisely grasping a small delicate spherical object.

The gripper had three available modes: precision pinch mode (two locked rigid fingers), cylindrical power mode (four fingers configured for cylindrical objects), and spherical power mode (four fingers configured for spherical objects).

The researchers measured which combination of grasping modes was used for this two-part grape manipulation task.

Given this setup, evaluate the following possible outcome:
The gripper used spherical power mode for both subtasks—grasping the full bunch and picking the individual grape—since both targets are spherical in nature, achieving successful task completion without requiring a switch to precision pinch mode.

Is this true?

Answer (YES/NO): NO